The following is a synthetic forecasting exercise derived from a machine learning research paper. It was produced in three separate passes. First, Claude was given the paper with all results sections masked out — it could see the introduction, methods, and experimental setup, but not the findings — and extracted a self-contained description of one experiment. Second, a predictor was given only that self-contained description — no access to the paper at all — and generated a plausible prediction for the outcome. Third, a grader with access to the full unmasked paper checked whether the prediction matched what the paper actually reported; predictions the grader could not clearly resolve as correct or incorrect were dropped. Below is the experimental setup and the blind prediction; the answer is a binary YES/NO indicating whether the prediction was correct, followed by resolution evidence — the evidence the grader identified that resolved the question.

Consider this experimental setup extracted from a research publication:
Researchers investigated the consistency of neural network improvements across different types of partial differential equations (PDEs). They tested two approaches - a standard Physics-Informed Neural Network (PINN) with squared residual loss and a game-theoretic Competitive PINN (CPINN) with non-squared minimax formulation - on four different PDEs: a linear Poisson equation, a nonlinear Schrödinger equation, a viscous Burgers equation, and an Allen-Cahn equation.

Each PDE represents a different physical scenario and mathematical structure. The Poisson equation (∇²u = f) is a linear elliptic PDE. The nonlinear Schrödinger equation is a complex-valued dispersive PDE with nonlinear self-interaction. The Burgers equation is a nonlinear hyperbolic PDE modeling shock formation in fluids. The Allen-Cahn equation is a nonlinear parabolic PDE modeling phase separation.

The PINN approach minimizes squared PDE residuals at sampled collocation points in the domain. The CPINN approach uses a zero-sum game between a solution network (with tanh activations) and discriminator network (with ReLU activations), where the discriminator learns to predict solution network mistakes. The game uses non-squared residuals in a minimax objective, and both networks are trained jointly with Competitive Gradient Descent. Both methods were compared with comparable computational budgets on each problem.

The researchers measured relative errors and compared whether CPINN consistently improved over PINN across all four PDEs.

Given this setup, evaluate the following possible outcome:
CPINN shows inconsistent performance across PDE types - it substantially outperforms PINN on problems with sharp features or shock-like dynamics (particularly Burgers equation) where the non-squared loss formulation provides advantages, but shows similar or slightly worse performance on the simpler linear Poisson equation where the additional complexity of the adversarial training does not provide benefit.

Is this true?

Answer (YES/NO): NO